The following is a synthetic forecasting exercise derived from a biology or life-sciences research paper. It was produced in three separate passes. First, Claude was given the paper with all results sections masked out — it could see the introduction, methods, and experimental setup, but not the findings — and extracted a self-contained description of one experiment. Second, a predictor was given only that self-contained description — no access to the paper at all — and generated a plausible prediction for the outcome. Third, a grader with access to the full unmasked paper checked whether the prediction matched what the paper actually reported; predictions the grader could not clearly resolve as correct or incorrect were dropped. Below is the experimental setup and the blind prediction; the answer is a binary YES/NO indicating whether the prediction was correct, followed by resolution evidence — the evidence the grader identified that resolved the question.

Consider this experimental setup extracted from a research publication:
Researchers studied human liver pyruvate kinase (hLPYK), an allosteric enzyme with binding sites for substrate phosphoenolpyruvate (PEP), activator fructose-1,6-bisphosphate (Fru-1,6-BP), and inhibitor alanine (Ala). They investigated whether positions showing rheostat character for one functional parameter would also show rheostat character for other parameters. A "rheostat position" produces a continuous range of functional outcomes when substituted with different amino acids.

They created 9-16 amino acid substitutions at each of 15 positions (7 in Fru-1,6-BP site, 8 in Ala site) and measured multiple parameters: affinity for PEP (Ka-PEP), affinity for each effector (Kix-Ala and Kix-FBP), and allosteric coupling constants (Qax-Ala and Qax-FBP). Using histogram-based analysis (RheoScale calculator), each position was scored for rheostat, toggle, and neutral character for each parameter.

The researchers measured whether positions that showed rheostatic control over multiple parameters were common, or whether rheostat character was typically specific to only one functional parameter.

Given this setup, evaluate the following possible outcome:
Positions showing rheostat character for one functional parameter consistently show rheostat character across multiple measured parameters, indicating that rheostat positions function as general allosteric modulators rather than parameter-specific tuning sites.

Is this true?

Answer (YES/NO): NO